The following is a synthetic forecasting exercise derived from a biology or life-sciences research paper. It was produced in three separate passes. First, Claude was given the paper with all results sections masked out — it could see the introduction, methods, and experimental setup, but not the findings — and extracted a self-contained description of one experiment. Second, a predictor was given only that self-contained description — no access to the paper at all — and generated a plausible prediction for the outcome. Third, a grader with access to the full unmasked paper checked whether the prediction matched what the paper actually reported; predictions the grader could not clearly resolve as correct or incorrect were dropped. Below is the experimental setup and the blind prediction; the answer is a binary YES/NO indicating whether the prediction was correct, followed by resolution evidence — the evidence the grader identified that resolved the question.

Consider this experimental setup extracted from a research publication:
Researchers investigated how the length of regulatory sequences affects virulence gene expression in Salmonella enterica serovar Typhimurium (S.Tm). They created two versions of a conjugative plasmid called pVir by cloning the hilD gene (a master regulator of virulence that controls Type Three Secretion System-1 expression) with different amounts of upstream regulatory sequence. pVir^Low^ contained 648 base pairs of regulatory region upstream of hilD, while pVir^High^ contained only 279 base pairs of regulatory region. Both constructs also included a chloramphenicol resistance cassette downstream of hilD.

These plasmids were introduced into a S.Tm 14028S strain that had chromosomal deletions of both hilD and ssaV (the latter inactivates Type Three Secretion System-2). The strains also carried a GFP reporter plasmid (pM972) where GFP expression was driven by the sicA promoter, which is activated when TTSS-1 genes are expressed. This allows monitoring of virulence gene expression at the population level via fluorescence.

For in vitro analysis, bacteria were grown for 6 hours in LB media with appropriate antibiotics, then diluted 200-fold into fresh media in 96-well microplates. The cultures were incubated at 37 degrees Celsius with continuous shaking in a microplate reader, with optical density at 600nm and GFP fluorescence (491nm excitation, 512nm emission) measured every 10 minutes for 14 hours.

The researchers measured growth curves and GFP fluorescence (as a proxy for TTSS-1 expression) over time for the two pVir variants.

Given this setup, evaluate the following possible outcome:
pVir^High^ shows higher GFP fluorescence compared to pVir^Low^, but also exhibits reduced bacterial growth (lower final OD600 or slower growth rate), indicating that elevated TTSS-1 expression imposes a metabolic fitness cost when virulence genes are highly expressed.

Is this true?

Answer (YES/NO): YES